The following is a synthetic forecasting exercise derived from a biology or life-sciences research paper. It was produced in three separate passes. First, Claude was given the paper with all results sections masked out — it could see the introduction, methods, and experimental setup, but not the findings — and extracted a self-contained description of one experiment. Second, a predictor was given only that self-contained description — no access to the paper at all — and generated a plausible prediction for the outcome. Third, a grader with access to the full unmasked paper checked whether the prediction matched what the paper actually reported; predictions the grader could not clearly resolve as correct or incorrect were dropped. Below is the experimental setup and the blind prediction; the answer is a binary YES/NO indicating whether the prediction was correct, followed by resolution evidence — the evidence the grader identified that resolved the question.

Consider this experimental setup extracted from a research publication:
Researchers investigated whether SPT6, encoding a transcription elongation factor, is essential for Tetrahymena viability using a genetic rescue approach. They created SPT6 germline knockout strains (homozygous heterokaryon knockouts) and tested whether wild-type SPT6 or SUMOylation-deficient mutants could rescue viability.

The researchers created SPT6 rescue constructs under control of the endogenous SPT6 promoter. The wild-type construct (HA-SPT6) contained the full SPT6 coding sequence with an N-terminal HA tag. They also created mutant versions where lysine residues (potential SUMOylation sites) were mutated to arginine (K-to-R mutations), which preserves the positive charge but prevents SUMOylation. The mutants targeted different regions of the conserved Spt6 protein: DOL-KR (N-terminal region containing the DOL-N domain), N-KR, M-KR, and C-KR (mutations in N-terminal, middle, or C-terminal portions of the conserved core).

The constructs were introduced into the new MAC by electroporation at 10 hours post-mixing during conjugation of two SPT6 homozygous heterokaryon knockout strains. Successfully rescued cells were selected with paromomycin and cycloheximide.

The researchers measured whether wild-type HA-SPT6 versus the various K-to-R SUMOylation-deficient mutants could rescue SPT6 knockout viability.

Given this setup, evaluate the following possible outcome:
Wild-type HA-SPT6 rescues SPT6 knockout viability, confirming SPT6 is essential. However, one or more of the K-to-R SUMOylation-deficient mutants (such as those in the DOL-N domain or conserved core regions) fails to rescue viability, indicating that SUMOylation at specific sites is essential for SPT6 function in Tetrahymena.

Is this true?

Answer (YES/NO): NO